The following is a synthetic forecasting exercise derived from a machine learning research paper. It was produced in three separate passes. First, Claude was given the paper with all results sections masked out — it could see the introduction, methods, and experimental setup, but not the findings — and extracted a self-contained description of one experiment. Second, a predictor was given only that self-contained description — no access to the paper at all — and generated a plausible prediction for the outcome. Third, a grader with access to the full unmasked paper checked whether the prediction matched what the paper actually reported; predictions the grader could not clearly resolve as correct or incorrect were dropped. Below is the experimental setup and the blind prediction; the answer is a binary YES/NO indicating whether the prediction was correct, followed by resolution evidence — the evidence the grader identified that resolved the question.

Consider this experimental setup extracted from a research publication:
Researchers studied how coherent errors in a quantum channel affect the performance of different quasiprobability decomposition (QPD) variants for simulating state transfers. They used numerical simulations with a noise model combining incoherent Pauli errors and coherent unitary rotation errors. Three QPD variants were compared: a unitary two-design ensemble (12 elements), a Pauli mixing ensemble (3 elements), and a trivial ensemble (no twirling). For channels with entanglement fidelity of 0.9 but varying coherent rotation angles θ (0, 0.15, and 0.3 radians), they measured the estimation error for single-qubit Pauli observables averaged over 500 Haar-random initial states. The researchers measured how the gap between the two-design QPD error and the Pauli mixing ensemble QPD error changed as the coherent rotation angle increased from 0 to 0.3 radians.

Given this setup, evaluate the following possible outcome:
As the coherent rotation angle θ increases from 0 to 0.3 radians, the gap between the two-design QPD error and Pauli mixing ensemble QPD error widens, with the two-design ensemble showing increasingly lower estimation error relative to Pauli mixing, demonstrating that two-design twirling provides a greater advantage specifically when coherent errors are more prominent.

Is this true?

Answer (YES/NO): YES